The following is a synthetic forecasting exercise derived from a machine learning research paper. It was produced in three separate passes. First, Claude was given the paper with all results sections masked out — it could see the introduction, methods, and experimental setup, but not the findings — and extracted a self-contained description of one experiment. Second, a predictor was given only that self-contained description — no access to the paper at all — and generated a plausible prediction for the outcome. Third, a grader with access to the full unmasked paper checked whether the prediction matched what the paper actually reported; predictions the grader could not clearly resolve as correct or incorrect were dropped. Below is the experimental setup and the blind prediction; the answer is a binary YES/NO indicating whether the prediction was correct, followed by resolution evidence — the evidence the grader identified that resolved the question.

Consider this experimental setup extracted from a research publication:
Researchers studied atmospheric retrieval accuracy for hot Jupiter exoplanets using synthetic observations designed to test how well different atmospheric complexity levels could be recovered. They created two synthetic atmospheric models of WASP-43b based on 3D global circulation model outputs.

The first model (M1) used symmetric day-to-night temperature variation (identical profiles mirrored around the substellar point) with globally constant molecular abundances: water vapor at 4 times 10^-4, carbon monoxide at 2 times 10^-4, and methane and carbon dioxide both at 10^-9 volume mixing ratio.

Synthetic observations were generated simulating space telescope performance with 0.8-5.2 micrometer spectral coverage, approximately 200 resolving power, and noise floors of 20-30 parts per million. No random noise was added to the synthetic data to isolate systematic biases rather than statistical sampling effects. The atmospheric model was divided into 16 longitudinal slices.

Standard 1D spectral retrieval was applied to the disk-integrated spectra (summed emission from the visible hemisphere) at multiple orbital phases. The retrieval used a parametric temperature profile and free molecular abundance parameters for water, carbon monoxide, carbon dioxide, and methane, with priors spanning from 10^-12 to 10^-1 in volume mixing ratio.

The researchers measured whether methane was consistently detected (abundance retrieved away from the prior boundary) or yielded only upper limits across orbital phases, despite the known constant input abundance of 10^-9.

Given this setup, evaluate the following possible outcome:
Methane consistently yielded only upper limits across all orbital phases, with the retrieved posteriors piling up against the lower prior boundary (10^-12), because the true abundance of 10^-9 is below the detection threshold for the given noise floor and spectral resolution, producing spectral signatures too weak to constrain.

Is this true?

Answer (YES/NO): YES